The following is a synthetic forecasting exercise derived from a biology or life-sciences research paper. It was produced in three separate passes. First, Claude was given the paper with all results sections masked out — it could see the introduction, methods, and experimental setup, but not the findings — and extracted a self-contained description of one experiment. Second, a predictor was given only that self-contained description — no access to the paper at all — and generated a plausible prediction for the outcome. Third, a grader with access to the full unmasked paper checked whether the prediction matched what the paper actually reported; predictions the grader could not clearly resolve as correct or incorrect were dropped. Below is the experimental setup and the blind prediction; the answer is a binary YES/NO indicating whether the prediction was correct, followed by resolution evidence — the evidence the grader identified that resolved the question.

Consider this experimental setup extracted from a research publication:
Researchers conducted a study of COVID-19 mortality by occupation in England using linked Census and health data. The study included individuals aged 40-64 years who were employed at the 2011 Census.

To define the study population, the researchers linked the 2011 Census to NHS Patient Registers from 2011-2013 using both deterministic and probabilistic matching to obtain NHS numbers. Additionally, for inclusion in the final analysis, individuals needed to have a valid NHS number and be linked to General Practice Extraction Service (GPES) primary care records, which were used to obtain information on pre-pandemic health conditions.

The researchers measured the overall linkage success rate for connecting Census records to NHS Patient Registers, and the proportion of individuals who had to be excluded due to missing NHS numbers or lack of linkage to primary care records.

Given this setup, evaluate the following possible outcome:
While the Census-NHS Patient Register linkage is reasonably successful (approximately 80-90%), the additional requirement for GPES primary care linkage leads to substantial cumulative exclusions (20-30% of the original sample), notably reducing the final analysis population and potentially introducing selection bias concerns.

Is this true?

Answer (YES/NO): NO